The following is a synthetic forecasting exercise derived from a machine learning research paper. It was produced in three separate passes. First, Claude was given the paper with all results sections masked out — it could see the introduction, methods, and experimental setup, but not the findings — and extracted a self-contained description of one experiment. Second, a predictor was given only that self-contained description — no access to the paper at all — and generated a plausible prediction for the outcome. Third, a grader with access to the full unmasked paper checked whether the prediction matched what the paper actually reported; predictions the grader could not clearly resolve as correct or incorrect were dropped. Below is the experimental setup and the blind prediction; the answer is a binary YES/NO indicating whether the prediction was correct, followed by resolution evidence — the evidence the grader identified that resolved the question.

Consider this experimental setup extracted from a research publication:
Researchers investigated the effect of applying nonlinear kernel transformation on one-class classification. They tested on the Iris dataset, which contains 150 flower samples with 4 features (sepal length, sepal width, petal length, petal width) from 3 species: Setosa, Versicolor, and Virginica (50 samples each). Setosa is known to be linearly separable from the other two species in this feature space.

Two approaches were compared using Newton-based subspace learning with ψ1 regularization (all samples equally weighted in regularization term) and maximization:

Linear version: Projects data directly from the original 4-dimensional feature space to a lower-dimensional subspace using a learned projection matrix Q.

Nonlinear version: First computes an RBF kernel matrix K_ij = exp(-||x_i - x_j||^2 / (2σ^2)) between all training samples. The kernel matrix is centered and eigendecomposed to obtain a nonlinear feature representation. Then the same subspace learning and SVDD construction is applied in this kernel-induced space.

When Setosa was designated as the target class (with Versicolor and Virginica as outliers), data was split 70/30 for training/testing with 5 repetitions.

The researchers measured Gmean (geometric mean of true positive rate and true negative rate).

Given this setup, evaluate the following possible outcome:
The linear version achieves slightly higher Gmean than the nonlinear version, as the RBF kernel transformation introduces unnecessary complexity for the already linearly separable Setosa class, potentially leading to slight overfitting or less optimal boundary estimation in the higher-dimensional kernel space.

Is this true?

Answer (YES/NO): NO